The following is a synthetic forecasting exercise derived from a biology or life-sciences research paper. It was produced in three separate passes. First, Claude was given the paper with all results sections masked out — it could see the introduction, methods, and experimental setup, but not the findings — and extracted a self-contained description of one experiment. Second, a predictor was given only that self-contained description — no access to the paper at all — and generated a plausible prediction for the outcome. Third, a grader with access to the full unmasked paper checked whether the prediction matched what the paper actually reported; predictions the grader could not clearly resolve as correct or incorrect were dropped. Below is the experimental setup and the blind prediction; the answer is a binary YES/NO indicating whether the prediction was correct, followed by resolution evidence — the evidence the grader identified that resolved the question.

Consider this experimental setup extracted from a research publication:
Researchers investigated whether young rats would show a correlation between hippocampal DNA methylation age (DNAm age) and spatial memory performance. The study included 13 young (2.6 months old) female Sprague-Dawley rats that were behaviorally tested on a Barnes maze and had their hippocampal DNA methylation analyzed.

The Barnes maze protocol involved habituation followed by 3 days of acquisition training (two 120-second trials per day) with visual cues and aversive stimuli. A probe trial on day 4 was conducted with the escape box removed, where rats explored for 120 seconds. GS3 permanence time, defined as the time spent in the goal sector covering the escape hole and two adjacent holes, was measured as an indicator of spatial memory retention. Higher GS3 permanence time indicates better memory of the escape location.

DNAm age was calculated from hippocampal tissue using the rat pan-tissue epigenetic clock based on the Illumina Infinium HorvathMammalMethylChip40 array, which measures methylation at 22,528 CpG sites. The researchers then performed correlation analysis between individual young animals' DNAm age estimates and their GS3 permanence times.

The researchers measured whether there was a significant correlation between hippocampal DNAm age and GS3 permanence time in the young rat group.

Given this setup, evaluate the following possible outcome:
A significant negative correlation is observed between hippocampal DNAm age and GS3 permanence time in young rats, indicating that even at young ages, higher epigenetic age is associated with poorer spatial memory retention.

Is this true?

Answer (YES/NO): NO